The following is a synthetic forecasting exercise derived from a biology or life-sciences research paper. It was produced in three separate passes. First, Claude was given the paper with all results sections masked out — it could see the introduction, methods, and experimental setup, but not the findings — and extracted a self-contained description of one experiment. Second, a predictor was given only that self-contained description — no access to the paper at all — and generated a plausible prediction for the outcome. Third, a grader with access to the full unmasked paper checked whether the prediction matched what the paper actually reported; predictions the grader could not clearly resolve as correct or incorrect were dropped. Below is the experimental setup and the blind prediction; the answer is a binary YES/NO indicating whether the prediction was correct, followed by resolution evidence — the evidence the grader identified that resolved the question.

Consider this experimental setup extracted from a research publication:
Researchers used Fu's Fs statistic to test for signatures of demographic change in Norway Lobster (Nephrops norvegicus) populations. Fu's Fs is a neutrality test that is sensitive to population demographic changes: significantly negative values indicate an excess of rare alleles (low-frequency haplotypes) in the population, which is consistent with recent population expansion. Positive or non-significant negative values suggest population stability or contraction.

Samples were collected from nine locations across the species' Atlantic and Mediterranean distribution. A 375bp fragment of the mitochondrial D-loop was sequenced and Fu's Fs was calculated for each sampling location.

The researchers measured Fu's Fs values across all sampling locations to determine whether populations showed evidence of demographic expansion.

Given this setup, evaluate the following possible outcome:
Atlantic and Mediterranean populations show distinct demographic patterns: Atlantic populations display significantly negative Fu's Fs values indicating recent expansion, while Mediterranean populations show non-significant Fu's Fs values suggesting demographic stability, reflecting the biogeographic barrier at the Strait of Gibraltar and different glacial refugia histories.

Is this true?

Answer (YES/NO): NO